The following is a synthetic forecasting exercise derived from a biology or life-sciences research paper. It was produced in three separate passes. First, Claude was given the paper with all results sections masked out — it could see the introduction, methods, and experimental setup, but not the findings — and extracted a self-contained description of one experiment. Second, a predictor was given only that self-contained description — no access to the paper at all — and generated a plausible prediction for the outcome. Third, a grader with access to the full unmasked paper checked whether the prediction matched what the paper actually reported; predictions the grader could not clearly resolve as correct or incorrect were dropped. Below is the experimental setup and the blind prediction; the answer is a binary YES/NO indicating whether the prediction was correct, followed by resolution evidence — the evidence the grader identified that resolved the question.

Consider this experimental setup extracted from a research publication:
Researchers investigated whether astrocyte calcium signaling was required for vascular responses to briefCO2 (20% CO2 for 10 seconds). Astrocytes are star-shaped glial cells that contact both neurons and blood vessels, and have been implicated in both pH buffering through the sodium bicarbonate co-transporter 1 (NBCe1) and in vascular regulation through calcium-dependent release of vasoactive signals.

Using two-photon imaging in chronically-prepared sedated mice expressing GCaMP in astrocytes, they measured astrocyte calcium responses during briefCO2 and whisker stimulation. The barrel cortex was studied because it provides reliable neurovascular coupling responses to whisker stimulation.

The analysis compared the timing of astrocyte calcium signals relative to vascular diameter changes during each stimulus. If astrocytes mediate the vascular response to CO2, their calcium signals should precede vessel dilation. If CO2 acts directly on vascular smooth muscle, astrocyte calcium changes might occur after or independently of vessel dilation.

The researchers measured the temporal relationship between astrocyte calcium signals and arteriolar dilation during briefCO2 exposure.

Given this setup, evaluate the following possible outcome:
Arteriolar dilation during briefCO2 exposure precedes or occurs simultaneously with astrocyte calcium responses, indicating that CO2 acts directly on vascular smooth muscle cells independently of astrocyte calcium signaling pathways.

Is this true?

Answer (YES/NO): NO